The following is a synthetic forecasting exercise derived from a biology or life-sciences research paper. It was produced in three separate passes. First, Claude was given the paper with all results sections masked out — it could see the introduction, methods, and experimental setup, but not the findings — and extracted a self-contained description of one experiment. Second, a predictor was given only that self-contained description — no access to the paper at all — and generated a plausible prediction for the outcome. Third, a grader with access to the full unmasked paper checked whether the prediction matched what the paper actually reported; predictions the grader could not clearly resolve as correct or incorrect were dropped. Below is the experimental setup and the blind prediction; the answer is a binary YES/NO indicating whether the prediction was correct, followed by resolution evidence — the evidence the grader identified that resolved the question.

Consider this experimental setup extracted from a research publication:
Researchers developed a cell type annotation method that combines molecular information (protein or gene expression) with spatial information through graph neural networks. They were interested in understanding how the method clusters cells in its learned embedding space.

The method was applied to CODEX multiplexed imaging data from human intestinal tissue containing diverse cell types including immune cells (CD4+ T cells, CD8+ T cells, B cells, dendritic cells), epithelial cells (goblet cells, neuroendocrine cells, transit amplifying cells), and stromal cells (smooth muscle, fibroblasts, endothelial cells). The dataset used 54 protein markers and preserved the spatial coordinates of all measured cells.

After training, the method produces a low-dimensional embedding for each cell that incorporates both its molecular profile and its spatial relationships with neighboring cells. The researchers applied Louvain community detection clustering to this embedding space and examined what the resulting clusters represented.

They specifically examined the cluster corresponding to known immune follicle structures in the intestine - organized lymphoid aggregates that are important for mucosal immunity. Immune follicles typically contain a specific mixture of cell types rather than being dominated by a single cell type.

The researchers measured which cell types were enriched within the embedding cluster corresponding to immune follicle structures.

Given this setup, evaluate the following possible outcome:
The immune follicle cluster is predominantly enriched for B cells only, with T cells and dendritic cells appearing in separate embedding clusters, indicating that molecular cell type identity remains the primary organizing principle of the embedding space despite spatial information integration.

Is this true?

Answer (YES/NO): NO